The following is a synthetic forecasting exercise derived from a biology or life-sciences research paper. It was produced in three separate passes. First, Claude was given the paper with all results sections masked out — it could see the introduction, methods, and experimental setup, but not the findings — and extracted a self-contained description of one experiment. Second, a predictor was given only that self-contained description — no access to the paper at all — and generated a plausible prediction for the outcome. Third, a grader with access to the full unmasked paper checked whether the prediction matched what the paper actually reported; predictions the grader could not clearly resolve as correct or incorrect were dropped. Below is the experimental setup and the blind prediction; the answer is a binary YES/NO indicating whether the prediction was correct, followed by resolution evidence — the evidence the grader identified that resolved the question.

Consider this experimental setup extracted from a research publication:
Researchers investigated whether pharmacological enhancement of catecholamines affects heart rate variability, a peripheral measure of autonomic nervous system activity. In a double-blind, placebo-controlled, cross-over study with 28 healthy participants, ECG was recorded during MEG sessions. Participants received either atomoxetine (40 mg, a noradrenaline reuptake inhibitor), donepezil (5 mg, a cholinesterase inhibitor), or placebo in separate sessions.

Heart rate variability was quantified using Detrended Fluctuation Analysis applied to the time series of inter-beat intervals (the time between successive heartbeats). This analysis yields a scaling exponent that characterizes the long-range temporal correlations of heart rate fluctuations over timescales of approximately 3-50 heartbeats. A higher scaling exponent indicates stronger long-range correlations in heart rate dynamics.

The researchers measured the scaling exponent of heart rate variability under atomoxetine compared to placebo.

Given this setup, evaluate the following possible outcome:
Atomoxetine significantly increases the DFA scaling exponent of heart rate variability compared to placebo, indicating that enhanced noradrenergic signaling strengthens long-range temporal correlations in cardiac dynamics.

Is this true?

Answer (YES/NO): YES